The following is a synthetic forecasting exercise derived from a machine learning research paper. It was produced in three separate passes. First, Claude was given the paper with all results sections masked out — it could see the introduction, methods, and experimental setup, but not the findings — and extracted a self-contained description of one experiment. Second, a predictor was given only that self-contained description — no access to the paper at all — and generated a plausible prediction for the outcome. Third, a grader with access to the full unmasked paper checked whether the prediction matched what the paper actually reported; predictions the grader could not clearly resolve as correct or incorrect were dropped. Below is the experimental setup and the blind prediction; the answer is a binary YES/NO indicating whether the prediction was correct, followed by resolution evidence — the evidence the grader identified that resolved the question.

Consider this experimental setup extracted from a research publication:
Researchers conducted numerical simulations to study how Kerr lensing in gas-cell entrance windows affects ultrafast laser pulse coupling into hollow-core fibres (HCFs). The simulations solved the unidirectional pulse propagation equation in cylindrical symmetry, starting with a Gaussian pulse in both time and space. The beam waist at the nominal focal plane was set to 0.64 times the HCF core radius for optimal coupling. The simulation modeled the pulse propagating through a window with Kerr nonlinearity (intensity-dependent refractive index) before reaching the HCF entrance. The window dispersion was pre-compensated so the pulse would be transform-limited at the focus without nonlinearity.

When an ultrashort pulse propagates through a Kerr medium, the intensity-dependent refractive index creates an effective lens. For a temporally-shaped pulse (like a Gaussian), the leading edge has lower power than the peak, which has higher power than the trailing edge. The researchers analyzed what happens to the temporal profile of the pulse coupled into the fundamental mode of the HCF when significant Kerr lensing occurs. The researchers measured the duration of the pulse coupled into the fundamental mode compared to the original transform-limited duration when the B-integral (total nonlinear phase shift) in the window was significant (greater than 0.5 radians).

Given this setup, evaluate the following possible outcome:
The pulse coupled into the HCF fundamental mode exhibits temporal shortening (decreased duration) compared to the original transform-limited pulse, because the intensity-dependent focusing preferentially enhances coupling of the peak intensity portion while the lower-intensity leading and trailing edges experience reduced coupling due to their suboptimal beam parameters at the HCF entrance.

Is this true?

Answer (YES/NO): NO